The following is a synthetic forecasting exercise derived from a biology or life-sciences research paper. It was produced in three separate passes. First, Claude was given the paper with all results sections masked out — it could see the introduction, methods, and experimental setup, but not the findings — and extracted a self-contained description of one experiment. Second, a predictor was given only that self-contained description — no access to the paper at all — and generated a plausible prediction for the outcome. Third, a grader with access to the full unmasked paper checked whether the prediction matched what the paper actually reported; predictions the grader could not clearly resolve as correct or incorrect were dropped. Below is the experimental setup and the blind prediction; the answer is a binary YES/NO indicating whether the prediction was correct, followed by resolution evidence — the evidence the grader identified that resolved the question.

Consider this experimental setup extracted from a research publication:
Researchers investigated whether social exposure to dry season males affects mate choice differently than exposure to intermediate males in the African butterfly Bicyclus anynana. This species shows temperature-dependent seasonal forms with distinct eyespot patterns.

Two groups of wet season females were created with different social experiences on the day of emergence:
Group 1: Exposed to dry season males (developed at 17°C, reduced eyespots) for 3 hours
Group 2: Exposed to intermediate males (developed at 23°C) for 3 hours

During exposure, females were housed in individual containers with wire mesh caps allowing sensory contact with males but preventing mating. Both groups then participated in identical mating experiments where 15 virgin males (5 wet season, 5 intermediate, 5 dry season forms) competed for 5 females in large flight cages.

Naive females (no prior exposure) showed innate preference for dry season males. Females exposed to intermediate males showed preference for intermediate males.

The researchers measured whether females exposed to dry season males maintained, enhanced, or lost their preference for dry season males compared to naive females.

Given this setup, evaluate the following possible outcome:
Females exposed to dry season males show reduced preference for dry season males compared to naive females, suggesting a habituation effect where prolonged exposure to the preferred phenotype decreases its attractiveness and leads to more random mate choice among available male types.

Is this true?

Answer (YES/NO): NO